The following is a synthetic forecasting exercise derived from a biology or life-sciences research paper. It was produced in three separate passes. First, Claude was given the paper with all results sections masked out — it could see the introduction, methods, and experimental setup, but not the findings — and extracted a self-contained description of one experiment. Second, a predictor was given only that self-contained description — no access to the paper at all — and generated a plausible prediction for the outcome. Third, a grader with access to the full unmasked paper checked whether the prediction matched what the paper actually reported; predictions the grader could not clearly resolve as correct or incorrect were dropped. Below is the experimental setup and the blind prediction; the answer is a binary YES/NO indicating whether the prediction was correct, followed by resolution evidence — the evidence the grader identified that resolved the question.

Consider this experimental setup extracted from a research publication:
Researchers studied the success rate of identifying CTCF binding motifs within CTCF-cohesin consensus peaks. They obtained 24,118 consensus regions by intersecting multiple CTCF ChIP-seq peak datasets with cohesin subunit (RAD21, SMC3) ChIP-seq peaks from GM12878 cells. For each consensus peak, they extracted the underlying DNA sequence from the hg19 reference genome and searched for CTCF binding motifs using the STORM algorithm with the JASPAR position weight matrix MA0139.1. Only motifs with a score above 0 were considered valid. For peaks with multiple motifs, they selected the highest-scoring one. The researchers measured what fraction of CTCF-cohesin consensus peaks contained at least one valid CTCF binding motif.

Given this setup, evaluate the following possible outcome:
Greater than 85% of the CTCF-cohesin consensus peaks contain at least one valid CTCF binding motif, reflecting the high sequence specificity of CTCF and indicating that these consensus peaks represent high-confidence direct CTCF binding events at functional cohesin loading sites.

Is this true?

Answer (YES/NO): YES